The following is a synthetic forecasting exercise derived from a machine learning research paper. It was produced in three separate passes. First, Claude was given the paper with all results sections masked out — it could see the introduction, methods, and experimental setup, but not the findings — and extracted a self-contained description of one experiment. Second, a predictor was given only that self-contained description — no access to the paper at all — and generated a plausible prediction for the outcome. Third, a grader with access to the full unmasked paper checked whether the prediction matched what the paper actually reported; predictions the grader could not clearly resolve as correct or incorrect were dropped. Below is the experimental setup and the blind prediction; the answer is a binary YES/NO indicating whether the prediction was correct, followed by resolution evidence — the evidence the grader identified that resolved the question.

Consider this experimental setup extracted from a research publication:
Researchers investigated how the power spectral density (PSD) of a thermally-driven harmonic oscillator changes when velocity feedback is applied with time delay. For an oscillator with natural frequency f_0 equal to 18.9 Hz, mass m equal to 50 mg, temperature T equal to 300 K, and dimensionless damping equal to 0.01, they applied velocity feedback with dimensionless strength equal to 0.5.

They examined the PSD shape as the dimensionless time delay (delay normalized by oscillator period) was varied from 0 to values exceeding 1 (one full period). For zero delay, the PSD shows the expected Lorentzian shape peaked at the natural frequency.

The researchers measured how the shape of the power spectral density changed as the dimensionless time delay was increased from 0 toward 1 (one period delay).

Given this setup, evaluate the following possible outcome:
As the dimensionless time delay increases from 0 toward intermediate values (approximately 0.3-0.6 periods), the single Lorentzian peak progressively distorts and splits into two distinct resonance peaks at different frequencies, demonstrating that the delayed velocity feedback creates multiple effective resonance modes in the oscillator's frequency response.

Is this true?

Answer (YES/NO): NO